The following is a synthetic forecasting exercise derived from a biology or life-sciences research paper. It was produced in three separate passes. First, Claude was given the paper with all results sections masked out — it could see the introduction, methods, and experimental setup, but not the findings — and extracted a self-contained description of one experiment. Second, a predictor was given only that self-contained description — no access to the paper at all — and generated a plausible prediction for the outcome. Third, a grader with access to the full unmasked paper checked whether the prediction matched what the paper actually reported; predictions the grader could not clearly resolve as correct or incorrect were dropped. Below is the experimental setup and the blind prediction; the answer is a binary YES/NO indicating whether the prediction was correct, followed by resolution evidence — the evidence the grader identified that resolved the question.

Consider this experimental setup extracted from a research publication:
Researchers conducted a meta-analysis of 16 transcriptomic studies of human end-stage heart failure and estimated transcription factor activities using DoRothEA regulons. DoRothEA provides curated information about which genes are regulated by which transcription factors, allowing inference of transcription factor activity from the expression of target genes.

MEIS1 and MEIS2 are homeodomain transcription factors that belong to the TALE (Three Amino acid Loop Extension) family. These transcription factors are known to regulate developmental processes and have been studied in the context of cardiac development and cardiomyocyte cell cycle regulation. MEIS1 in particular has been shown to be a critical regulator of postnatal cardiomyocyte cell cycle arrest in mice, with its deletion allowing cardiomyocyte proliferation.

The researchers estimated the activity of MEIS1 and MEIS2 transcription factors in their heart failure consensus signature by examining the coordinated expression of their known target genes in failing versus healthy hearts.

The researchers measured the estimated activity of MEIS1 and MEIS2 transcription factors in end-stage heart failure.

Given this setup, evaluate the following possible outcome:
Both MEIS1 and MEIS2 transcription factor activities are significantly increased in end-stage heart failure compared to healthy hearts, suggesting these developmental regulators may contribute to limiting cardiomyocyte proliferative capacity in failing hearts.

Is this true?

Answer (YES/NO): YES